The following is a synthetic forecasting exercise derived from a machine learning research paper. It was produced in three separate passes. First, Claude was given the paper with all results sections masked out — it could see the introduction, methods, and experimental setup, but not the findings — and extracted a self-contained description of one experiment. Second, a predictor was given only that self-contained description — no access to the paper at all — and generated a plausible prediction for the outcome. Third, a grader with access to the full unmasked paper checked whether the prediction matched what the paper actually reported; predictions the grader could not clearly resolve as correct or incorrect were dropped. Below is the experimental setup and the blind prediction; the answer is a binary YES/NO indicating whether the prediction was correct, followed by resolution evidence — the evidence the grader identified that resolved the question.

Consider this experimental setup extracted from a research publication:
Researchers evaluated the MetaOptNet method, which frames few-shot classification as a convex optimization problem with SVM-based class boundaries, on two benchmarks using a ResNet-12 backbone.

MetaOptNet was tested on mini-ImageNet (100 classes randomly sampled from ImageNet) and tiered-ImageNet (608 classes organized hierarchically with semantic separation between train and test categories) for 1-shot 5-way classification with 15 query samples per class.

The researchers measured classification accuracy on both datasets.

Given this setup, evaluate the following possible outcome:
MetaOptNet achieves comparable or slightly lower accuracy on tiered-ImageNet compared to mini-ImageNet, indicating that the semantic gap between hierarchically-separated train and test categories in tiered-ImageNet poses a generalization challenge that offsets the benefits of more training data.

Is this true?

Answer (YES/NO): NO